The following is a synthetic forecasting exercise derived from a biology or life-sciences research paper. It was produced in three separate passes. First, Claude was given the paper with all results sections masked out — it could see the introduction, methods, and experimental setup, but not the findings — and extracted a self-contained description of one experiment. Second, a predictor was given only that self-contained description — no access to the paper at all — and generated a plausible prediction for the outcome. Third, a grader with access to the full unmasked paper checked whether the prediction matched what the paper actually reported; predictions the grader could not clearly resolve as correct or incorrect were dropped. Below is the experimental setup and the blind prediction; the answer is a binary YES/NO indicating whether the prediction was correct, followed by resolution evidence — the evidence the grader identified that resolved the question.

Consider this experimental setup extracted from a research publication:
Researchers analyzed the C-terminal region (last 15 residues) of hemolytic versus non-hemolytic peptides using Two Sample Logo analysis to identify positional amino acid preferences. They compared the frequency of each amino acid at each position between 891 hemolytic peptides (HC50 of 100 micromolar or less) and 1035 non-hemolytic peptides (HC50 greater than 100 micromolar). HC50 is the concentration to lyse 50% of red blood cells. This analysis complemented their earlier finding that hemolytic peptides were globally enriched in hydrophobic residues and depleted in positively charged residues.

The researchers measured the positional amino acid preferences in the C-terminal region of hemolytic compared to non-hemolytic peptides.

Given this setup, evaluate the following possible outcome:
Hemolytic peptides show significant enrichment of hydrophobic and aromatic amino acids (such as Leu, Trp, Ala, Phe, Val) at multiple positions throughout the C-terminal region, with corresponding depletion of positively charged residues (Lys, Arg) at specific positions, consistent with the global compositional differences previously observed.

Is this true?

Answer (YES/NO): NO